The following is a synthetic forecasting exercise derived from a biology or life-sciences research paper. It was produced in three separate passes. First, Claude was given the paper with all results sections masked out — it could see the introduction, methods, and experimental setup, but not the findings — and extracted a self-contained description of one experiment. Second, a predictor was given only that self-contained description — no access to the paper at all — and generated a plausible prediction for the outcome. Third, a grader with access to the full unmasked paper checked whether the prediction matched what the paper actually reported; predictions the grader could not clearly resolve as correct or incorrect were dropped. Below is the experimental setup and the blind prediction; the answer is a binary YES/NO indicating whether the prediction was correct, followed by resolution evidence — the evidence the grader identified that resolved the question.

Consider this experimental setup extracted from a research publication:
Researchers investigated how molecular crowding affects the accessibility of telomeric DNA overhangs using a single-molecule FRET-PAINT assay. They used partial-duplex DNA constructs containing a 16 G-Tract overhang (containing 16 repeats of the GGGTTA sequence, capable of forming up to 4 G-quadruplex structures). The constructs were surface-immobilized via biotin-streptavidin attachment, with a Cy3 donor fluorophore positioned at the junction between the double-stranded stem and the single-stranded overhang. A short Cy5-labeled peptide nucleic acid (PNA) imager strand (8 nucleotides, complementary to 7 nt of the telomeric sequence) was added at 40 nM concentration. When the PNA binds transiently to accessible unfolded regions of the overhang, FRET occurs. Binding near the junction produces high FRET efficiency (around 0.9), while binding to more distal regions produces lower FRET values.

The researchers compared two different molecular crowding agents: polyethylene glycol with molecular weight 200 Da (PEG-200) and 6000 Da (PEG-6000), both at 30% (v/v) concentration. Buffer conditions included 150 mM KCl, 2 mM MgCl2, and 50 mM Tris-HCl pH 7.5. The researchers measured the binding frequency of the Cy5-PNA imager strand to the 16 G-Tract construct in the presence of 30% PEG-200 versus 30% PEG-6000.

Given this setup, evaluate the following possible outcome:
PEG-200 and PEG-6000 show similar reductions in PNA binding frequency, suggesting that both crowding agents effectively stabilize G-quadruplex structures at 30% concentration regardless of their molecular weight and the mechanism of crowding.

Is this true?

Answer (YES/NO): NO